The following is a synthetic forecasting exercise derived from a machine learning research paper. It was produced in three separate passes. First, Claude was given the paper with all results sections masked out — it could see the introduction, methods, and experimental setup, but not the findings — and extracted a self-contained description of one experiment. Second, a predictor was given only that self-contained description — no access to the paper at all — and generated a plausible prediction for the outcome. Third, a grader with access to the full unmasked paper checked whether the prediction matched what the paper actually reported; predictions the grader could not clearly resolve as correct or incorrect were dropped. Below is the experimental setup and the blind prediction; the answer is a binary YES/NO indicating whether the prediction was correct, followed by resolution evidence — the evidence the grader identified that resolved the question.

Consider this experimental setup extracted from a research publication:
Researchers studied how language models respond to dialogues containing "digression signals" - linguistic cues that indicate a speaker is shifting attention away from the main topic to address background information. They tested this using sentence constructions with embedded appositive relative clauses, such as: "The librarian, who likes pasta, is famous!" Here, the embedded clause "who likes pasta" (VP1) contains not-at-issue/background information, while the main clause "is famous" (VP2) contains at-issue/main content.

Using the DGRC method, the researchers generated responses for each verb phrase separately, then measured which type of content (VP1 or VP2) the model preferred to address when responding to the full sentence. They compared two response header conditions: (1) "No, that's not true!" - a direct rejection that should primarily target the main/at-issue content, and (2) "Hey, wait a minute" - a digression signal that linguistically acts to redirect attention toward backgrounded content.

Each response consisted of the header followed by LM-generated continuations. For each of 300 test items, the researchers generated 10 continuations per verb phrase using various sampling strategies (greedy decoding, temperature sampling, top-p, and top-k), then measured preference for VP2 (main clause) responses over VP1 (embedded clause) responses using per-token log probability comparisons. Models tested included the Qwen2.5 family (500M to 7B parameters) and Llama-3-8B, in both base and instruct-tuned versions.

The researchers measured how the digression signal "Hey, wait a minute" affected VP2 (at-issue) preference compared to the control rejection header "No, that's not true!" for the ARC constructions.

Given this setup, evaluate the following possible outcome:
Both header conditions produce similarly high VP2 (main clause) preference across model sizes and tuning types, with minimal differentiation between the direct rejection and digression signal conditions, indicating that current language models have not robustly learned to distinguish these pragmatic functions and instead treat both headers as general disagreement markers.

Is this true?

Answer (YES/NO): NO